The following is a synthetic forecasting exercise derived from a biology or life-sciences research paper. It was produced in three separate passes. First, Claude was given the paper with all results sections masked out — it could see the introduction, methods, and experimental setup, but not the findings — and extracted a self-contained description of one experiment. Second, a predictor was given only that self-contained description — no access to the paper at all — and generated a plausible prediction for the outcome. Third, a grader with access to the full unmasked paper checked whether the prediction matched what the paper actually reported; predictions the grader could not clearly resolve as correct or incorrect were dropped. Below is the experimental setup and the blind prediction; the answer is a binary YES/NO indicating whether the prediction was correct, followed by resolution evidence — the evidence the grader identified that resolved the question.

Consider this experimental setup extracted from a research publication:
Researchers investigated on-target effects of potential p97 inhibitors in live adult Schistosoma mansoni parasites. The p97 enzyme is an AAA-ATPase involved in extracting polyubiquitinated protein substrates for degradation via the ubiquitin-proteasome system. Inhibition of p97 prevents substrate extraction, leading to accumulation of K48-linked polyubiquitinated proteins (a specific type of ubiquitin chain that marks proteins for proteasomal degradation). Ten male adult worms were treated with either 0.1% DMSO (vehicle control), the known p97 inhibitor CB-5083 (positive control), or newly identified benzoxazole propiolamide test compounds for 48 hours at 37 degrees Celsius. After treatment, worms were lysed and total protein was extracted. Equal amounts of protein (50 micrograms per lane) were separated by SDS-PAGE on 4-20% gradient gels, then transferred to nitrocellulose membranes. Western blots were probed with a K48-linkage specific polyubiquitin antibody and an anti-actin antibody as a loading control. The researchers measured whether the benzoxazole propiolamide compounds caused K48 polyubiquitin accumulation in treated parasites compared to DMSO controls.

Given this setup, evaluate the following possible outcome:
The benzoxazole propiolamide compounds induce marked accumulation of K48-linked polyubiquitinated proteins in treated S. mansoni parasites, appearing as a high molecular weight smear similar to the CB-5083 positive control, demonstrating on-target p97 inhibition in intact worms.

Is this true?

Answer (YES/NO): NO